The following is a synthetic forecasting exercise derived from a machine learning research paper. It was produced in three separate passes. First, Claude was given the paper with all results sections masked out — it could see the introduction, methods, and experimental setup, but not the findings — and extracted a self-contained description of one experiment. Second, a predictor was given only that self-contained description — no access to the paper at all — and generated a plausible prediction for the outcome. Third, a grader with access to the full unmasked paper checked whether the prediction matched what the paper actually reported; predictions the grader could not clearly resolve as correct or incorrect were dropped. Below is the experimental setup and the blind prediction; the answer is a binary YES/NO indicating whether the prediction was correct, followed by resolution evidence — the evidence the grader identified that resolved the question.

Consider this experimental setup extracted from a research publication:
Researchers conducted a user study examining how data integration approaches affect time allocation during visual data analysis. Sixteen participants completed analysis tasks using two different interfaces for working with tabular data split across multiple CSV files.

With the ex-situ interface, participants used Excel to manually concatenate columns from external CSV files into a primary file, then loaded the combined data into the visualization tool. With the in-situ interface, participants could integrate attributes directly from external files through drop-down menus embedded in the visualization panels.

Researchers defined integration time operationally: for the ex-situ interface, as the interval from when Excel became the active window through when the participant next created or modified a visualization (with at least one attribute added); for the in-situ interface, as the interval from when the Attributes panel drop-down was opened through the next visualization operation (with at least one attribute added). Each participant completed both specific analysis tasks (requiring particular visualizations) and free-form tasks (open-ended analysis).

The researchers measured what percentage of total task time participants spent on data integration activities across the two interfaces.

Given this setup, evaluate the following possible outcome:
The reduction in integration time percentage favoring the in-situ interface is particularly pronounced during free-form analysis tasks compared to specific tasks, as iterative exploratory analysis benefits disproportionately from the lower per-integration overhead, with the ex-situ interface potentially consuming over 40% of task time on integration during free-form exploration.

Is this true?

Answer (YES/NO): NO